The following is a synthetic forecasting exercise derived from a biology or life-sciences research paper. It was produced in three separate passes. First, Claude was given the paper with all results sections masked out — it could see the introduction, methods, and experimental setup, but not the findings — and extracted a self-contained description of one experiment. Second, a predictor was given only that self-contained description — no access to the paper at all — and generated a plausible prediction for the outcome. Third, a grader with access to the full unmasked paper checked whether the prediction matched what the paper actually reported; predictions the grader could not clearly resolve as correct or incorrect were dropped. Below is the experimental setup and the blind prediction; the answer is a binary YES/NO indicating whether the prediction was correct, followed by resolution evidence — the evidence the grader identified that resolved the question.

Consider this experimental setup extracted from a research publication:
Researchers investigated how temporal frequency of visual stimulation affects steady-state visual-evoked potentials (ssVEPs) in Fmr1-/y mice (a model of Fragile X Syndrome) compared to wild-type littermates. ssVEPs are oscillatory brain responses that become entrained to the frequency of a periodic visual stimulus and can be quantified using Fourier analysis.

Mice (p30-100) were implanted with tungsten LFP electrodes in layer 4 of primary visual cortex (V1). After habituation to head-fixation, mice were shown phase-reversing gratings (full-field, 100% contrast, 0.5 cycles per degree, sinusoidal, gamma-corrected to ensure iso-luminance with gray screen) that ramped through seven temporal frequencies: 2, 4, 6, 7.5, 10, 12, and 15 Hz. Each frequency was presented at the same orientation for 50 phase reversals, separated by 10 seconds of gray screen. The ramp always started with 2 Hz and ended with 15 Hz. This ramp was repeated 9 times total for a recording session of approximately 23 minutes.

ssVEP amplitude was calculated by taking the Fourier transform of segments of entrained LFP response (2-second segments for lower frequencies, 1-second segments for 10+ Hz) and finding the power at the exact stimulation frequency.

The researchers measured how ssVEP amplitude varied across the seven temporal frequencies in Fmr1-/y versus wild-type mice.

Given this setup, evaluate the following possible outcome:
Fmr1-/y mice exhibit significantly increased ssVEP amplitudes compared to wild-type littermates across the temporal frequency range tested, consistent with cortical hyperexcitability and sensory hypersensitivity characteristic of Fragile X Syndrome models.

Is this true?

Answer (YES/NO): NO